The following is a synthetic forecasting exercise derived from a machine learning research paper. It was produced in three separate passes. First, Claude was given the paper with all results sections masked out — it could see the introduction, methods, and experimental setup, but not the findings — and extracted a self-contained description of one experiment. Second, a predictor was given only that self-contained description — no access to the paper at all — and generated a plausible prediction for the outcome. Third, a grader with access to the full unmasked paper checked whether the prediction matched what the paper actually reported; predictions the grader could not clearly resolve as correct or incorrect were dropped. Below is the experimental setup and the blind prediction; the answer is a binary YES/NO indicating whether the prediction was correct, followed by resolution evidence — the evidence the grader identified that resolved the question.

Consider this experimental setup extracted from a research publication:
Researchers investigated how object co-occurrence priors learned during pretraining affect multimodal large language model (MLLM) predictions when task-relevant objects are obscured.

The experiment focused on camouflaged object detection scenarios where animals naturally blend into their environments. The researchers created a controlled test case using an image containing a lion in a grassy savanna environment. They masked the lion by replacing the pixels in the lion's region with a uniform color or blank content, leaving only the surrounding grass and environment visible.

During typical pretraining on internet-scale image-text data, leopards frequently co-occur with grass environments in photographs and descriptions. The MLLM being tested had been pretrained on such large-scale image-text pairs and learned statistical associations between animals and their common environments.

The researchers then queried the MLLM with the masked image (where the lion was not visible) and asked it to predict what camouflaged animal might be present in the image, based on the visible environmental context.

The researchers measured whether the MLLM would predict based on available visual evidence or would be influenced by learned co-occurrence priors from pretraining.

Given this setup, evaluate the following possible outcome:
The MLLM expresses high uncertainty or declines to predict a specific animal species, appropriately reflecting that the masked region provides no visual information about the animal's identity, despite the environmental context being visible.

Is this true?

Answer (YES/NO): NO